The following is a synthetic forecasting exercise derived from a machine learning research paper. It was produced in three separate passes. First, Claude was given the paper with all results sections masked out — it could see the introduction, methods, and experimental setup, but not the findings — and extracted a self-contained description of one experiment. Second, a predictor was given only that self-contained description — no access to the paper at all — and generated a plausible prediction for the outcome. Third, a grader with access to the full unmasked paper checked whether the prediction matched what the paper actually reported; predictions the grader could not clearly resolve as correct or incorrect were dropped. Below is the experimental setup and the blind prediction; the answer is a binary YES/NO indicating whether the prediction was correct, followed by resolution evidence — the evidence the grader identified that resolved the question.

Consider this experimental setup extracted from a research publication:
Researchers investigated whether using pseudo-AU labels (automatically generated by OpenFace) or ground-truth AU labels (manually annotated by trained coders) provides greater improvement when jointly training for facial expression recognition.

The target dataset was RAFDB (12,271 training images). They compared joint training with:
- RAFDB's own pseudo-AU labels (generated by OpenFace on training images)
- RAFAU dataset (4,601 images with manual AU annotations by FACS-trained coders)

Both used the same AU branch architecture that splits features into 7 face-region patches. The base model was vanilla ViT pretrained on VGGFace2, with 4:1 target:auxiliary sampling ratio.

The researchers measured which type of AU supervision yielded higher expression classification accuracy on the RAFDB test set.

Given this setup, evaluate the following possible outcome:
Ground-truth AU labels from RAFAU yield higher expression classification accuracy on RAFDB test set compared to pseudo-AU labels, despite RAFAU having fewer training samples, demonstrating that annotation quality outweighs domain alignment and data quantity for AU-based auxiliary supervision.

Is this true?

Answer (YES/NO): YES